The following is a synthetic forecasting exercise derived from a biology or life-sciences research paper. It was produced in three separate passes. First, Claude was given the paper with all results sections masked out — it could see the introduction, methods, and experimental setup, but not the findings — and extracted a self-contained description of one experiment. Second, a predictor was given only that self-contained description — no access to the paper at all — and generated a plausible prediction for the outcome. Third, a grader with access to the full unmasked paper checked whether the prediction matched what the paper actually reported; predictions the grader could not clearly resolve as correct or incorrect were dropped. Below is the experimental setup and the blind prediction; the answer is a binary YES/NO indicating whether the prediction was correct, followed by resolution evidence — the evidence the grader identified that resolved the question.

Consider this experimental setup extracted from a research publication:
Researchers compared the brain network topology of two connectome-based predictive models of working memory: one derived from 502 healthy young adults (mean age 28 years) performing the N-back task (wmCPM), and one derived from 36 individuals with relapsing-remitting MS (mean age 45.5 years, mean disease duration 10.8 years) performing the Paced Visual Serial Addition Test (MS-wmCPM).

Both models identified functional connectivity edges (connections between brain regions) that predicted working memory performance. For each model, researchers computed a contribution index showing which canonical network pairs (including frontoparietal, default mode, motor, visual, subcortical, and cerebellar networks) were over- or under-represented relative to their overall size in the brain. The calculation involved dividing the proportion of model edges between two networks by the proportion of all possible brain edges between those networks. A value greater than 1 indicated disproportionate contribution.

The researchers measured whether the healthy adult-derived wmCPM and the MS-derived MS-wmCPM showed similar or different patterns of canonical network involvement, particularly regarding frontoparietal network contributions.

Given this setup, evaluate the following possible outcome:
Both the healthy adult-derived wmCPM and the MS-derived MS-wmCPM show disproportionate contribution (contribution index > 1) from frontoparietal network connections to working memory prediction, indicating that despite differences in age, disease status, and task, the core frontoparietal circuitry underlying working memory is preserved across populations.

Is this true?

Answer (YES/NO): NO